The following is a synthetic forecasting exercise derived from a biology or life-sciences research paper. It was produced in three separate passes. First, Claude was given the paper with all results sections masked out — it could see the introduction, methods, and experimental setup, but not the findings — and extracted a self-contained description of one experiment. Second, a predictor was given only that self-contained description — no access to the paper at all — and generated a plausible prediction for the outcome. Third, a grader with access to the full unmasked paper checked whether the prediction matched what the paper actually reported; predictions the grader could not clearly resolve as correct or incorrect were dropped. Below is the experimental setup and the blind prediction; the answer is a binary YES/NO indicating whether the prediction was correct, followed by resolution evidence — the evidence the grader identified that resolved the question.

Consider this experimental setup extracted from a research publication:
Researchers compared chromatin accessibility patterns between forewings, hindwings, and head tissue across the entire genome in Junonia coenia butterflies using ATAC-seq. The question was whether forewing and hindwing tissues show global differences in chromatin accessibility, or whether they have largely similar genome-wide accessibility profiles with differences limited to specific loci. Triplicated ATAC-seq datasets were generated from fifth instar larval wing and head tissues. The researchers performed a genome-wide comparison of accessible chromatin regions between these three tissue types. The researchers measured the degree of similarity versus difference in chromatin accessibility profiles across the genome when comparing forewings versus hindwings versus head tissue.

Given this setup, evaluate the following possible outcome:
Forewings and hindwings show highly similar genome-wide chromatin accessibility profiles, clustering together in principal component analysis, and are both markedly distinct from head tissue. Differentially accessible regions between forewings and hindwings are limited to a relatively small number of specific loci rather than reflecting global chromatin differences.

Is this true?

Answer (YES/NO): YES